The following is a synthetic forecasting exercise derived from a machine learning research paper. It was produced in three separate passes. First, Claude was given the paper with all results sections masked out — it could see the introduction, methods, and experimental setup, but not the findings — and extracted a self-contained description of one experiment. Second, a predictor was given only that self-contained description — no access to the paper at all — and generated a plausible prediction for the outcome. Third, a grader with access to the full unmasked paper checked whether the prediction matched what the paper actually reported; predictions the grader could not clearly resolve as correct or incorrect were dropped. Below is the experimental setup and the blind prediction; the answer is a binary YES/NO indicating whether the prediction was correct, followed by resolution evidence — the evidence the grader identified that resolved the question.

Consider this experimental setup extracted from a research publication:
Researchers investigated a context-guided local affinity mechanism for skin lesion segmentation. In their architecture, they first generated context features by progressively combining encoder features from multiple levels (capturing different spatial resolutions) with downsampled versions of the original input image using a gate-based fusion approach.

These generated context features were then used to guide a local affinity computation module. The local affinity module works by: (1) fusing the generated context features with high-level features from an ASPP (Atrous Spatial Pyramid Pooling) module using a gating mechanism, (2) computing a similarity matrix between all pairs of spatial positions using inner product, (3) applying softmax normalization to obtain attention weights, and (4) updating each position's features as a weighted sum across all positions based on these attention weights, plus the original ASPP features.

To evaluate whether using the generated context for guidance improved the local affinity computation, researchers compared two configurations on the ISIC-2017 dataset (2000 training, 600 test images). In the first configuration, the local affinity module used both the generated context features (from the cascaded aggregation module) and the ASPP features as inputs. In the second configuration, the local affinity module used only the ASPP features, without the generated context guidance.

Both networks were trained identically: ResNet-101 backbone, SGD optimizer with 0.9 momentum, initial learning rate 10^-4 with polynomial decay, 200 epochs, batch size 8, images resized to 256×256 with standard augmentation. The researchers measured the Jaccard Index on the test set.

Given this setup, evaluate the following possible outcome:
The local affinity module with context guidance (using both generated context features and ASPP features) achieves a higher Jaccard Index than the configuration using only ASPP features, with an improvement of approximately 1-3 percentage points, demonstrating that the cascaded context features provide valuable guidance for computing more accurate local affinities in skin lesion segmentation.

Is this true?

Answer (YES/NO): NO